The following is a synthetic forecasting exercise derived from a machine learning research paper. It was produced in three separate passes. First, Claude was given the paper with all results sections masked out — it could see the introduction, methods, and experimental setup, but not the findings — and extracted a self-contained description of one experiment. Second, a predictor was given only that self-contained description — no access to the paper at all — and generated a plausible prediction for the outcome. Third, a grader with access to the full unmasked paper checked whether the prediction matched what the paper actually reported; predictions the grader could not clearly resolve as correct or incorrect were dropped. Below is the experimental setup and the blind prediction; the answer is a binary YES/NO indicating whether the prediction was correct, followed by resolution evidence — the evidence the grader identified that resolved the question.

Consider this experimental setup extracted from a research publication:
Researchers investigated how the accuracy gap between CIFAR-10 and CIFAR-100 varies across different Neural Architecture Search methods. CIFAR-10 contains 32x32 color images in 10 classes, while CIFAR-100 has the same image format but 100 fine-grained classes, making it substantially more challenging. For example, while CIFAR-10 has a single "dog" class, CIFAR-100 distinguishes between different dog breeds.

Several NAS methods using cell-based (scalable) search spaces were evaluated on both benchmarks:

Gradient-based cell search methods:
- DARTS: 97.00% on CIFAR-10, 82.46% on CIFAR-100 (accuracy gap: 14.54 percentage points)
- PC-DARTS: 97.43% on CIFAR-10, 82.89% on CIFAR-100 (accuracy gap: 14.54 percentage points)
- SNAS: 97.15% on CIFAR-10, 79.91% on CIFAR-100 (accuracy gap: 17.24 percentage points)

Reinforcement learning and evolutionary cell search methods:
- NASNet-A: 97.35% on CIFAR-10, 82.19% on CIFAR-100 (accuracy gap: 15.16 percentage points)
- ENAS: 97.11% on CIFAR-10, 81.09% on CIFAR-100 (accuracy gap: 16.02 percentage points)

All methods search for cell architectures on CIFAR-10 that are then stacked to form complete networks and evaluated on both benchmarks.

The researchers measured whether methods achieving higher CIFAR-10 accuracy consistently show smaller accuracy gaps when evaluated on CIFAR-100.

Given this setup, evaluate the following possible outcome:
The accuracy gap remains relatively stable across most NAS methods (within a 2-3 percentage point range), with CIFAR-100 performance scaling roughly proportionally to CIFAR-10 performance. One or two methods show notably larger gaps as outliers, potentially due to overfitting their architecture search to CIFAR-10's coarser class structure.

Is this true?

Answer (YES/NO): NO